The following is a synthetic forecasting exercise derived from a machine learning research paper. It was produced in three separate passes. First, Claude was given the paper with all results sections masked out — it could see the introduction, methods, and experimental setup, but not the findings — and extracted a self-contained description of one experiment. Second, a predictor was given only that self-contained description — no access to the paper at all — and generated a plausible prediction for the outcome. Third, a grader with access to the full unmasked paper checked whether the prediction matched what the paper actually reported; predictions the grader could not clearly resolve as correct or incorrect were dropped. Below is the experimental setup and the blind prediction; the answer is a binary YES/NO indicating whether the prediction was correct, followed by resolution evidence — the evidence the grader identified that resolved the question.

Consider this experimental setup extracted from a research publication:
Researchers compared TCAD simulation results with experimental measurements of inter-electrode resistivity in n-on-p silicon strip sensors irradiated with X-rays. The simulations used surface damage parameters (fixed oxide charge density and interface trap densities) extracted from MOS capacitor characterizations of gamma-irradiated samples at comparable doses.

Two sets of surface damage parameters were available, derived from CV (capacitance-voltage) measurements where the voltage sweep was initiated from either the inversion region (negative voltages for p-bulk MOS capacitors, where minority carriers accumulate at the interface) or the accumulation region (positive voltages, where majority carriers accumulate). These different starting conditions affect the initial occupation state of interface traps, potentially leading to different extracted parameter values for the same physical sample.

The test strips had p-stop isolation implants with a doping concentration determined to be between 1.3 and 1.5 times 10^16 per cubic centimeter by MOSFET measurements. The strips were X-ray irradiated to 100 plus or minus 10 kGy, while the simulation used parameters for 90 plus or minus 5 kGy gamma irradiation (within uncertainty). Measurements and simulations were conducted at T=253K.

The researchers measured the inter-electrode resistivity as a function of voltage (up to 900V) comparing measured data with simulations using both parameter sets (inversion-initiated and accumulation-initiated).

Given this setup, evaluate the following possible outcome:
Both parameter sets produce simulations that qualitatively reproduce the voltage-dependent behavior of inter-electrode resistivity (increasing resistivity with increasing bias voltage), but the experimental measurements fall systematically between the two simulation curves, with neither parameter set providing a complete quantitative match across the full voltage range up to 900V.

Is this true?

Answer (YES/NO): NO